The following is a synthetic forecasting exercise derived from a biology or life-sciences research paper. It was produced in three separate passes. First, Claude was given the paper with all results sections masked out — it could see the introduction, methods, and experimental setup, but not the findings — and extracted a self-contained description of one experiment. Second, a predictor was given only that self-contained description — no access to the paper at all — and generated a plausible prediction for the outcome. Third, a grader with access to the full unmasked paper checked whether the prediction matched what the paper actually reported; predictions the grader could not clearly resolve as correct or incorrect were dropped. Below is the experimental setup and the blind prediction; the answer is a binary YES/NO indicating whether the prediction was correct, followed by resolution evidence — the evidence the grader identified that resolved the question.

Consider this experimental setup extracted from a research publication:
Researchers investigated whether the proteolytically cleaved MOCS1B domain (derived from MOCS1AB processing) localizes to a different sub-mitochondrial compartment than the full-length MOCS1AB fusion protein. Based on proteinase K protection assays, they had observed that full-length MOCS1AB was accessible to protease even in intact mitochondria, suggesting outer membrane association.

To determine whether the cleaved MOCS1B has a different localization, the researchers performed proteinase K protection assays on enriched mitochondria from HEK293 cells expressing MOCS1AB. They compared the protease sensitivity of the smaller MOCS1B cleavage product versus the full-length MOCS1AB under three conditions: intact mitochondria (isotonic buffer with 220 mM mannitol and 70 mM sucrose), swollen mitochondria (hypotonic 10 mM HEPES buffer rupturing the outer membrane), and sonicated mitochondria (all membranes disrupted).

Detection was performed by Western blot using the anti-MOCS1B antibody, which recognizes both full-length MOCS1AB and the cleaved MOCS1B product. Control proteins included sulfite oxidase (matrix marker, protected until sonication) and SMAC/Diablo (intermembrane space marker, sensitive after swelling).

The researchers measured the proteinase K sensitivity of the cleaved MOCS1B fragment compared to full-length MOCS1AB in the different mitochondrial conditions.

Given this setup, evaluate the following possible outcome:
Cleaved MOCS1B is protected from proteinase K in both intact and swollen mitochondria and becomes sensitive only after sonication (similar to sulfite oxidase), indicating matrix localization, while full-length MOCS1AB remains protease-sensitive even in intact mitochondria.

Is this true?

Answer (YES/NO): YES